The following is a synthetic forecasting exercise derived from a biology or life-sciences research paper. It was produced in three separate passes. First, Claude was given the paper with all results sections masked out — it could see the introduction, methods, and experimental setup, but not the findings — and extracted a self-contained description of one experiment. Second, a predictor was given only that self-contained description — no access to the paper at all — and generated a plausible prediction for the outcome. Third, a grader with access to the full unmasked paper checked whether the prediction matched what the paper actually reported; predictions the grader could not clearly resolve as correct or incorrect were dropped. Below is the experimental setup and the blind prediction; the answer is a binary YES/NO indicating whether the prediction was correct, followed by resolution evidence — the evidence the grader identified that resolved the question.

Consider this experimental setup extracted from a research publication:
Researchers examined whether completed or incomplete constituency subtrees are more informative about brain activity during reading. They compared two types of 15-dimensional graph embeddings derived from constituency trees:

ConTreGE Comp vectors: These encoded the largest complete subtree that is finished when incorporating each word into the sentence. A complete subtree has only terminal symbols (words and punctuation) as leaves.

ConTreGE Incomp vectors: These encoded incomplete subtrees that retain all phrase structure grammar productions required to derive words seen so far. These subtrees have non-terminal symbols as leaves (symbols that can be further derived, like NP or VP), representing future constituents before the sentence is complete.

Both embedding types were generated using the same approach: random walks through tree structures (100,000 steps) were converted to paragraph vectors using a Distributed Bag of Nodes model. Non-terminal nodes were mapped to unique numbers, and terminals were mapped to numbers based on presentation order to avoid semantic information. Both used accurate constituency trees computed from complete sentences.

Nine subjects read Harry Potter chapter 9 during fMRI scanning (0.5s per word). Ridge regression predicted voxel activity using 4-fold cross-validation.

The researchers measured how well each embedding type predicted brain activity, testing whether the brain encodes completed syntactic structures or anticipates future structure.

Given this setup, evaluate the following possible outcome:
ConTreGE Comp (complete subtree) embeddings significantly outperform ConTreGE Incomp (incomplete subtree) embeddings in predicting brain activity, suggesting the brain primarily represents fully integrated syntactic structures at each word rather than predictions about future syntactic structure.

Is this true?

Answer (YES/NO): NO